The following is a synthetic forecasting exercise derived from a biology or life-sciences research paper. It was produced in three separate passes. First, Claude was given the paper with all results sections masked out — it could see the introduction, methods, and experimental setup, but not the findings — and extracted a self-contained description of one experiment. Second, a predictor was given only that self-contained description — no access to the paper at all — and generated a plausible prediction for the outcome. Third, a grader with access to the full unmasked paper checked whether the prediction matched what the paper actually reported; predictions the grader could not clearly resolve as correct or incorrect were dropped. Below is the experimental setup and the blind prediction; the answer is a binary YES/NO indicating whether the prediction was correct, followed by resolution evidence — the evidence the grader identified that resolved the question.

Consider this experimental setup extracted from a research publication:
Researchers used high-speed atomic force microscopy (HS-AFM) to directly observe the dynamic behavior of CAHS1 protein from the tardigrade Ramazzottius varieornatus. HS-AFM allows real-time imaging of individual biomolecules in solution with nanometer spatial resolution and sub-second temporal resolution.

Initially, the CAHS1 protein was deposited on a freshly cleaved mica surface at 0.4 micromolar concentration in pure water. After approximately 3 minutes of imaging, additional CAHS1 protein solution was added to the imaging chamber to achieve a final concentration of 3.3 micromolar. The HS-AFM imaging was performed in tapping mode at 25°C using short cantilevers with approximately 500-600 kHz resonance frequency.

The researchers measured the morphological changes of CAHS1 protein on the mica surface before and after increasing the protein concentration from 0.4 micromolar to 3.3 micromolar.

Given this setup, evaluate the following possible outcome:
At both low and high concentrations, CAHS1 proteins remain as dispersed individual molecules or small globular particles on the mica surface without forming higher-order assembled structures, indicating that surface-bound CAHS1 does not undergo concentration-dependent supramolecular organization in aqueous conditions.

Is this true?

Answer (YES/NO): NO